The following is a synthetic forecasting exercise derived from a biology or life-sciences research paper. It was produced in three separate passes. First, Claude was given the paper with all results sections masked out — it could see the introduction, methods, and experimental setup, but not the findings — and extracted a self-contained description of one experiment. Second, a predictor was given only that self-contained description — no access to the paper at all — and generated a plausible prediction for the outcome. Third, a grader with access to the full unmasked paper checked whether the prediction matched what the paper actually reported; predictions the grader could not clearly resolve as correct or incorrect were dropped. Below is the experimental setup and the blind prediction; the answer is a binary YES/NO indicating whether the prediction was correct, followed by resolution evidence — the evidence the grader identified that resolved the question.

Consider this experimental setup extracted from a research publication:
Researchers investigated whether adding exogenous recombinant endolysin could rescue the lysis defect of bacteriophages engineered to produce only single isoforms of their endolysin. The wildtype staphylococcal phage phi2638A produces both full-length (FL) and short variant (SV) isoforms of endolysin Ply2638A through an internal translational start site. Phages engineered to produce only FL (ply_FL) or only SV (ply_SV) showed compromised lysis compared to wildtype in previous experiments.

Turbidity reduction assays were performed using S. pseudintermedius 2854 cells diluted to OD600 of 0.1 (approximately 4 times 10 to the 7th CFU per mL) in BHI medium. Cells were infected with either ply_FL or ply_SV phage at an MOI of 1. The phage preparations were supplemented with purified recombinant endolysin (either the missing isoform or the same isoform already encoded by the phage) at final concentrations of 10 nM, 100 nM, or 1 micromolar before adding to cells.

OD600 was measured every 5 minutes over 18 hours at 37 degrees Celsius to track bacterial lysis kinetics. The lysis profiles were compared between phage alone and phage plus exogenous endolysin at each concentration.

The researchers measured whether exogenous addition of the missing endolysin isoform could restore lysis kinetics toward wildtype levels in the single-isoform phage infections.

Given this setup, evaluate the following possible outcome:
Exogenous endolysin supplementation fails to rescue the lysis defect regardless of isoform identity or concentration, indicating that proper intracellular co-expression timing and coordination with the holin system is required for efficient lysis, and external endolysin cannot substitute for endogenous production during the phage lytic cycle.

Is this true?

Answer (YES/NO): NO